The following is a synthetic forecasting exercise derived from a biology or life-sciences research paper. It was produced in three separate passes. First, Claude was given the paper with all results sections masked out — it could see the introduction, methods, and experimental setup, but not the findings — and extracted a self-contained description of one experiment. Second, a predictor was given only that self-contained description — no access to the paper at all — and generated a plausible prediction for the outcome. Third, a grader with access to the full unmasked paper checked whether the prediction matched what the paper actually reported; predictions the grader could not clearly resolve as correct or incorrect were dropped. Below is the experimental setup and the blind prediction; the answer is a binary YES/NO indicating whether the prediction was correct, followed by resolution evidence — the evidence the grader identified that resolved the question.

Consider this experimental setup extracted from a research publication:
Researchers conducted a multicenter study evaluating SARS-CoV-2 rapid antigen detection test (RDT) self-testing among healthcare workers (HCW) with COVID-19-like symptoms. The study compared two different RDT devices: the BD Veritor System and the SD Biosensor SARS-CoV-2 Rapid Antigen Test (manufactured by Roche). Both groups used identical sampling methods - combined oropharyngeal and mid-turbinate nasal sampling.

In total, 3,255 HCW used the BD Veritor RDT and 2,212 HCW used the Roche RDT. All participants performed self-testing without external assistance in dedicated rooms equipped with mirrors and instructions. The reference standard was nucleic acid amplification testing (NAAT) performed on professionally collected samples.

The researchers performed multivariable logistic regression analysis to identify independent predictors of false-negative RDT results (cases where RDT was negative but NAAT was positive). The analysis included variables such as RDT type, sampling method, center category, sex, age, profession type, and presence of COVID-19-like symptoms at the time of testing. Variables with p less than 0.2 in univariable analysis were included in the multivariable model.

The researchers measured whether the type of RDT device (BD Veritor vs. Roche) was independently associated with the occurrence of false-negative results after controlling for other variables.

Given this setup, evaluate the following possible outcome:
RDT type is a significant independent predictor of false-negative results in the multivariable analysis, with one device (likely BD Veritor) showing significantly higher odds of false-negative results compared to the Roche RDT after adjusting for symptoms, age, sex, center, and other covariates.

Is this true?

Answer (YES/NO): YES